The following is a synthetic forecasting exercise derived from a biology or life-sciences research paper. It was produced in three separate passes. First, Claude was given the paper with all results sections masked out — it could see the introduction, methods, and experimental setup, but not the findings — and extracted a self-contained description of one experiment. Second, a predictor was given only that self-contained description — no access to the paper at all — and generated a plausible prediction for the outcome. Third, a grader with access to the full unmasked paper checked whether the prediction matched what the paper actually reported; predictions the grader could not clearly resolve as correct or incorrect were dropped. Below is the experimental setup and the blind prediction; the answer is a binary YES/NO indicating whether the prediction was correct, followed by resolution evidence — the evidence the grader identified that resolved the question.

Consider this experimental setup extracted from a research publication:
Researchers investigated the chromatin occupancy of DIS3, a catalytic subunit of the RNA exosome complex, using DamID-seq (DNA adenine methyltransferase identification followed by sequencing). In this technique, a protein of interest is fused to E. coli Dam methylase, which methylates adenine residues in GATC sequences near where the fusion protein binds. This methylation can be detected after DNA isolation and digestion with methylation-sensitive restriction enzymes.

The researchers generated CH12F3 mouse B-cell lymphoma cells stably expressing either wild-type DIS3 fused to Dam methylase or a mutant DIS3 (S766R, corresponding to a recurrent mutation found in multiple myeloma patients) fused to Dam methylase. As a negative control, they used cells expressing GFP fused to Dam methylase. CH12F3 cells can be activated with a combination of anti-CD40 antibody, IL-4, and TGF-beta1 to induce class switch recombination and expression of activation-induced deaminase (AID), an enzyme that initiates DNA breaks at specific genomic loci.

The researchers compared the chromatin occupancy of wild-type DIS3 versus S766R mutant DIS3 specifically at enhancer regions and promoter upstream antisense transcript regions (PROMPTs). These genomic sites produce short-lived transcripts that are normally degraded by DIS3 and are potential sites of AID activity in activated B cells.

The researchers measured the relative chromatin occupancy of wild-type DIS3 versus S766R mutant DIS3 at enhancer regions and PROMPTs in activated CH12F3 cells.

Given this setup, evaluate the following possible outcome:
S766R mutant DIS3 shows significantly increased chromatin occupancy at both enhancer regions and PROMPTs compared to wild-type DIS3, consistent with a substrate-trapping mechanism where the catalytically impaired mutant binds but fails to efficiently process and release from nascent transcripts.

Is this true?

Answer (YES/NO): YES